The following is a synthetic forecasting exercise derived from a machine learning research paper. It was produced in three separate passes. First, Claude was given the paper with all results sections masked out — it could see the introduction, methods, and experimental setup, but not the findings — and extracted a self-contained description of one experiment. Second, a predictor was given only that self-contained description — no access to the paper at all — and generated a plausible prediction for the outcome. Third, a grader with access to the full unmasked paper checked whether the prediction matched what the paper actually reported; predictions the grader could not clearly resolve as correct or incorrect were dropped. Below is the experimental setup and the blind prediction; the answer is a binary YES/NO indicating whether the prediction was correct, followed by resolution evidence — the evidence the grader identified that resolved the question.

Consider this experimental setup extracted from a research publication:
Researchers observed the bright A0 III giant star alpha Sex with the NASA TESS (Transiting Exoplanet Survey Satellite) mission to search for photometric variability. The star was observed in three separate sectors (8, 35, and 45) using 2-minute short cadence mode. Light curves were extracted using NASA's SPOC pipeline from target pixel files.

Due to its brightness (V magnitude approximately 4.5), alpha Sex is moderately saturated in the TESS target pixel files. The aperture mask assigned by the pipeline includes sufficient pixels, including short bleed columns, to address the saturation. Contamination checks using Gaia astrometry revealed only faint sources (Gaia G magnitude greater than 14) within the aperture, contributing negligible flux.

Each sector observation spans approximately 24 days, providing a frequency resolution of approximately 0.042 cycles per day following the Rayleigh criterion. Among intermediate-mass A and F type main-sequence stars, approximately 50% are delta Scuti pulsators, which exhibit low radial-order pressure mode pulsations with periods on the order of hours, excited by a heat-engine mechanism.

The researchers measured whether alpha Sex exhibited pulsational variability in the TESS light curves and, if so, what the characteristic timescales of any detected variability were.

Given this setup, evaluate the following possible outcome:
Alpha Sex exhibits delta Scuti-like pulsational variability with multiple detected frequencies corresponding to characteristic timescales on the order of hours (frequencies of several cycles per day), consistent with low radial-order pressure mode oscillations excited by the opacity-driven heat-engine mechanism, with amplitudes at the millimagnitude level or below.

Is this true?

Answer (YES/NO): NO